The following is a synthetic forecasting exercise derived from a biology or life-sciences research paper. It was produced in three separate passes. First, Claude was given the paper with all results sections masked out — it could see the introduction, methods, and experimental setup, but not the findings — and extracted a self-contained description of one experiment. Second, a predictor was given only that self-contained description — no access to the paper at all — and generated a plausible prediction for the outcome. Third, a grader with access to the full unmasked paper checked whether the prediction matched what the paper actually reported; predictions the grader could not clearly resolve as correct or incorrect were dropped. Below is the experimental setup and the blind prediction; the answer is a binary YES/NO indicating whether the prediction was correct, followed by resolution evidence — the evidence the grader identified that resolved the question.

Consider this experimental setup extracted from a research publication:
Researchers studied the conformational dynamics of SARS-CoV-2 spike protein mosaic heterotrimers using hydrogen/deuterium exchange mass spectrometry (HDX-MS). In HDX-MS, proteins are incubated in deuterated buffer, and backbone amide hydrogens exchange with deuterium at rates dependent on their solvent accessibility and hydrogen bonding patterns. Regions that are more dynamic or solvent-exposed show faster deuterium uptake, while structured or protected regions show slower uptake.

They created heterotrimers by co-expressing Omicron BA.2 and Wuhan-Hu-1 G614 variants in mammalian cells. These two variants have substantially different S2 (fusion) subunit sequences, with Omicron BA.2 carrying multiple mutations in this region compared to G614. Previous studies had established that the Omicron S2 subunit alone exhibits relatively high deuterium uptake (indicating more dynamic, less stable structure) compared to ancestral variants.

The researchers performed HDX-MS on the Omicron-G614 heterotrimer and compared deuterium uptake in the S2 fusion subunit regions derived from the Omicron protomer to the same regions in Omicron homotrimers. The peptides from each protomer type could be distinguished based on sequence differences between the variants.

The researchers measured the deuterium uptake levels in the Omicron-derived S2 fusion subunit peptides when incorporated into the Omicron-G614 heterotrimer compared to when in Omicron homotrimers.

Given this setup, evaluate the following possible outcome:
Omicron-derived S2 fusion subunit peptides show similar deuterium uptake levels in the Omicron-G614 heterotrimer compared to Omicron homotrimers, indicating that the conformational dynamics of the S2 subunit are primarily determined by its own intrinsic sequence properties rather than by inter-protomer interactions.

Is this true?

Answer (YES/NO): NO